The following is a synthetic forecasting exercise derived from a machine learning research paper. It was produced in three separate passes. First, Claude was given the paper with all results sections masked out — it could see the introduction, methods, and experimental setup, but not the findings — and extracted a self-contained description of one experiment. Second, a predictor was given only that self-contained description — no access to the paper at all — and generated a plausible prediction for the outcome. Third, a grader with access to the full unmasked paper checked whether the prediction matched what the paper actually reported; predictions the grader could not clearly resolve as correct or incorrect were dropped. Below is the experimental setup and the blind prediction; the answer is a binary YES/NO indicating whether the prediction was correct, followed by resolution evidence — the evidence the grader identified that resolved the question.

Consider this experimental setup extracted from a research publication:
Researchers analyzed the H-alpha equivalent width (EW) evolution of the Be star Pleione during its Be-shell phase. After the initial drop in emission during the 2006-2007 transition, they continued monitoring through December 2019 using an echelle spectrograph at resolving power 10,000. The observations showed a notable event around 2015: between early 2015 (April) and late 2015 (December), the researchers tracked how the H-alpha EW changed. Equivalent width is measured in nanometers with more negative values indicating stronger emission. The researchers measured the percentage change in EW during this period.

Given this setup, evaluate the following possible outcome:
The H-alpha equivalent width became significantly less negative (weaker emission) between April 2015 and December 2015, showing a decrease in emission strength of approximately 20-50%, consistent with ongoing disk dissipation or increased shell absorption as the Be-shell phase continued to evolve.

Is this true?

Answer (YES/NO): YES